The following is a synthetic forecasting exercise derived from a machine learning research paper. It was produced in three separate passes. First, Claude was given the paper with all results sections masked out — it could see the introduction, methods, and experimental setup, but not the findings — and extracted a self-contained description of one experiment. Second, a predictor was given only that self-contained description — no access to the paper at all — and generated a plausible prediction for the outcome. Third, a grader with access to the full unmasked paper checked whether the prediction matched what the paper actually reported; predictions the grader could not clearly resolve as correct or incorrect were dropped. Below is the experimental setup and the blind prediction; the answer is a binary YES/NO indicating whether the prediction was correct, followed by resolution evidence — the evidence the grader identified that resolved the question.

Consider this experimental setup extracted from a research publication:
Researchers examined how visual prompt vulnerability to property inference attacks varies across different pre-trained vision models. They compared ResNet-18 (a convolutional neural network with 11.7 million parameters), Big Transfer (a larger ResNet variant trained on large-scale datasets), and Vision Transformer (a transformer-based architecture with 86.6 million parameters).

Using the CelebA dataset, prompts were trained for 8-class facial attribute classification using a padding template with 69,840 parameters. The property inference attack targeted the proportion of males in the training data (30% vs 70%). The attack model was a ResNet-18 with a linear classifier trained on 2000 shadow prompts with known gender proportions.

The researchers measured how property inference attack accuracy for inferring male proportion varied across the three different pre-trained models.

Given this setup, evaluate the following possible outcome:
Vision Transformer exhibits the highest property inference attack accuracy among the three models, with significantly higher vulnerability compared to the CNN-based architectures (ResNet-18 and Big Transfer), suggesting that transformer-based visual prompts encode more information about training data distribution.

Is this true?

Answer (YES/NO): NO